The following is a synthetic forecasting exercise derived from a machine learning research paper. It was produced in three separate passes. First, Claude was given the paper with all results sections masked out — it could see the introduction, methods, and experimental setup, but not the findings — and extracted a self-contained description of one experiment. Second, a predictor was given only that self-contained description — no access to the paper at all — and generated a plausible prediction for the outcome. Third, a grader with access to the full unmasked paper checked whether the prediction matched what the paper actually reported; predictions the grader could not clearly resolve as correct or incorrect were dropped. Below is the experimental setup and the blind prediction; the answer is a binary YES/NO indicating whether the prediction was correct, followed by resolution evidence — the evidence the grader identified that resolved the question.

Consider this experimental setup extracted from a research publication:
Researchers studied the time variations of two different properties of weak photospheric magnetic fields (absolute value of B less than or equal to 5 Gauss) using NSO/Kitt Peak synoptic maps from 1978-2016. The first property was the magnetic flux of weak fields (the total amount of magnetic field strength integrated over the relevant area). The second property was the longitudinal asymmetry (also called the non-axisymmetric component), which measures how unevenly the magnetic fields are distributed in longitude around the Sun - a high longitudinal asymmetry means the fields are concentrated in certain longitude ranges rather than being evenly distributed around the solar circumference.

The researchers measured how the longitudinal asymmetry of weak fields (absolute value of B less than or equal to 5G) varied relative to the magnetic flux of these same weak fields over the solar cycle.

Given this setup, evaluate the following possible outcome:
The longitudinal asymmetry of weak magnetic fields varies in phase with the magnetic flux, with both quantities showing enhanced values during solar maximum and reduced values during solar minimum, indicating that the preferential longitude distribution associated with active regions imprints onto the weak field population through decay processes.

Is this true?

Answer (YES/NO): NO